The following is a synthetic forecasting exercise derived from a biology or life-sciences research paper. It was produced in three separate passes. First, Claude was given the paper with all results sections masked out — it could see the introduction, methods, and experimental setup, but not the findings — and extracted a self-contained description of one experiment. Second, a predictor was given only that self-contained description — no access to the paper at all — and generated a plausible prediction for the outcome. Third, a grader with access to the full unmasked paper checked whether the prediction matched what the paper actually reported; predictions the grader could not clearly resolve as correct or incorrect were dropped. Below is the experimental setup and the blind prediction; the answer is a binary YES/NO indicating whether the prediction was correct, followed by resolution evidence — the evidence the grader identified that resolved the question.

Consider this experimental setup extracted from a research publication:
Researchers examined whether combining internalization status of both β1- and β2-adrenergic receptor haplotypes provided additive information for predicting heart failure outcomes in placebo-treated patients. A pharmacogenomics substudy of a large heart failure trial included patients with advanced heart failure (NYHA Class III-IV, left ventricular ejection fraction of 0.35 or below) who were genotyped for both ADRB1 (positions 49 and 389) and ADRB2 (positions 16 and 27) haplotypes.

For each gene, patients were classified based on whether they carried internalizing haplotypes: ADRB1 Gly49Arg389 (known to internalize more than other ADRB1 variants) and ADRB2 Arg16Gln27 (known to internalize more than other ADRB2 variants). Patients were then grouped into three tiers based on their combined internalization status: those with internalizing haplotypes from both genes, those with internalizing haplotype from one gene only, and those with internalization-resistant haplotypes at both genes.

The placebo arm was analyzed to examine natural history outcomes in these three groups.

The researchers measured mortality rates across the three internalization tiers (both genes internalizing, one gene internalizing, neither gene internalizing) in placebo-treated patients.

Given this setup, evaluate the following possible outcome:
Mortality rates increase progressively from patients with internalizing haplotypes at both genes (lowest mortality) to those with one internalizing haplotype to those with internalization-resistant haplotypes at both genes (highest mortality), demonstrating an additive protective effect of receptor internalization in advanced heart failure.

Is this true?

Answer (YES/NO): YES